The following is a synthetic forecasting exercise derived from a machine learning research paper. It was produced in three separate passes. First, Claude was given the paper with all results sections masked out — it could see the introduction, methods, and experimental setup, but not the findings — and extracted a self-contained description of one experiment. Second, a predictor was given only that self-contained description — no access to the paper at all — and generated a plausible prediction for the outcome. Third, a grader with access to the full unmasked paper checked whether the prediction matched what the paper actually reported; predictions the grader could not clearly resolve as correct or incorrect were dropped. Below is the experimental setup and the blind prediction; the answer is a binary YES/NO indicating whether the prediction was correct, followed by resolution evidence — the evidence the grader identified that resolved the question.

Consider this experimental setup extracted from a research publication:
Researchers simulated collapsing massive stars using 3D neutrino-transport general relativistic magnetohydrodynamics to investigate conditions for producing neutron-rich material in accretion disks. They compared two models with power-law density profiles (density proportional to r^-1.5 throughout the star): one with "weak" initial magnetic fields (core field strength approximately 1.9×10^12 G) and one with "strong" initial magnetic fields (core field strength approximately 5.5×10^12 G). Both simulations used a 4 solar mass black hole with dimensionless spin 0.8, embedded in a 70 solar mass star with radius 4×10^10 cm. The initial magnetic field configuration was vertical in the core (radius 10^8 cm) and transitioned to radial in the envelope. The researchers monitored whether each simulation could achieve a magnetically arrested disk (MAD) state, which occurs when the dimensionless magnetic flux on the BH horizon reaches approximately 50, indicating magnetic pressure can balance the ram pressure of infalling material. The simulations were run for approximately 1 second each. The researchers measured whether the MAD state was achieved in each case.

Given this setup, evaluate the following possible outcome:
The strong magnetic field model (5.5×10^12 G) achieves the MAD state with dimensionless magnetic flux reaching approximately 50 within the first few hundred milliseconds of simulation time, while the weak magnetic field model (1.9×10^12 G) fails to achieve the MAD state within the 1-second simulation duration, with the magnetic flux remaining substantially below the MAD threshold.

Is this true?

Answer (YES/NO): YES